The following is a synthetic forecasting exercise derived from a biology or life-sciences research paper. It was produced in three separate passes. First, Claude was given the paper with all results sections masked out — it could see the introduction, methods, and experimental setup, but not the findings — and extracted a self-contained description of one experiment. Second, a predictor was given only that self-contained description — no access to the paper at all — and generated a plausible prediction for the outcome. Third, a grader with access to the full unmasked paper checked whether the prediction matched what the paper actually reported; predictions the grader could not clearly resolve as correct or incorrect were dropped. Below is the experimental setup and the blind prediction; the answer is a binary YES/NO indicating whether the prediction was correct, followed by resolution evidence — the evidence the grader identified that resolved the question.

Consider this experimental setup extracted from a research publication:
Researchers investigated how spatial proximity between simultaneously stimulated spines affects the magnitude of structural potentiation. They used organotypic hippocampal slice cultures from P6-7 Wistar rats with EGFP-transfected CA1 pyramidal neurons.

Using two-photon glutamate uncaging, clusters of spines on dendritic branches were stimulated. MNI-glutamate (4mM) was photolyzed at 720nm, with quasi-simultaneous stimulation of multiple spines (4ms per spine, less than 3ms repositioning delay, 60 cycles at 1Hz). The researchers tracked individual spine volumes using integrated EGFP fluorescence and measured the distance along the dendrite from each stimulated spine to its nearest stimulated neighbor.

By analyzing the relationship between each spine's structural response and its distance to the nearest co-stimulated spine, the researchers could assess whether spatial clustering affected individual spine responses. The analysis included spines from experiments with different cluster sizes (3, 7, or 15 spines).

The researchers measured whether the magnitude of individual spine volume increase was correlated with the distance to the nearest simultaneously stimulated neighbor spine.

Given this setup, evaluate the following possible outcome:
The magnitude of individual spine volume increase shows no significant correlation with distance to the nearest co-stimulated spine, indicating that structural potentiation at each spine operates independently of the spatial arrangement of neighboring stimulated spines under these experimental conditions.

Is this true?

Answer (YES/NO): NO